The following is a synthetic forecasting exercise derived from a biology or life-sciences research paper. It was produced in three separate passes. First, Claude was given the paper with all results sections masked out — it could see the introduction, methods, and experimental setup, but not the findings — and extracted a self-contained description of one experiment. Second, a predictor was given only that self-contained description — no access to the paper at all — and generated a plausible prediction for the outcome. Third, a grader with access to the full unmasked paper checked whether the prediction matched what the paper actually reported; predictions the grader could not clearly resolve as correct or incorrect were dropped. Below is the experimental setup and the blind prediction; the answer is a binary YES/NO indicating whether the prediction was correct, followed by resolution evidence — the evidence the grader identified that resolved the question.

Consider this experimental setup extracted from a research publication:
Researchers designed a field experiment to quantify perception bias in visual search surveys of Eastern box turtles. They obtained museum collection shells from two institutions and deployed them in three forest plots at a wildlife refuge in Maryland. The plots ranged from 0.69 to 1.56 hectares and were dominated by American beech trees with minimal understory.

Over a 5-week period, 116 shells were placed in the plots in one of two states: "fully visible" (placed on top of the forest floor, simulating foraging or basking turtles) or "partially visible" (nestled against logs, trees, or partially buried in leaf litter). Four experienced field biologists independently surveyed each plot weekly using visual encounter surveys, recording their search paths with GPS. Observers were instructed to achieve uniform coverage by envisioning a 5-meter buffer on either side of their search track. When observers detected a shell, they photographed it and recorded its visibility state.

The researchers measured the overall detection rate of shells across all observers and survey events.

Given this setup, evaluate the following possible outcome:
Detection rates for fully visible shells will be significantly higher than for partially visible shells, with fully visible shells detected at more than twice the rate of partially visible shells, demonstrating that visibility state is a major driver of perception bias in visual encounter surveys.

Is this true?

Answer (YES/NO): NO